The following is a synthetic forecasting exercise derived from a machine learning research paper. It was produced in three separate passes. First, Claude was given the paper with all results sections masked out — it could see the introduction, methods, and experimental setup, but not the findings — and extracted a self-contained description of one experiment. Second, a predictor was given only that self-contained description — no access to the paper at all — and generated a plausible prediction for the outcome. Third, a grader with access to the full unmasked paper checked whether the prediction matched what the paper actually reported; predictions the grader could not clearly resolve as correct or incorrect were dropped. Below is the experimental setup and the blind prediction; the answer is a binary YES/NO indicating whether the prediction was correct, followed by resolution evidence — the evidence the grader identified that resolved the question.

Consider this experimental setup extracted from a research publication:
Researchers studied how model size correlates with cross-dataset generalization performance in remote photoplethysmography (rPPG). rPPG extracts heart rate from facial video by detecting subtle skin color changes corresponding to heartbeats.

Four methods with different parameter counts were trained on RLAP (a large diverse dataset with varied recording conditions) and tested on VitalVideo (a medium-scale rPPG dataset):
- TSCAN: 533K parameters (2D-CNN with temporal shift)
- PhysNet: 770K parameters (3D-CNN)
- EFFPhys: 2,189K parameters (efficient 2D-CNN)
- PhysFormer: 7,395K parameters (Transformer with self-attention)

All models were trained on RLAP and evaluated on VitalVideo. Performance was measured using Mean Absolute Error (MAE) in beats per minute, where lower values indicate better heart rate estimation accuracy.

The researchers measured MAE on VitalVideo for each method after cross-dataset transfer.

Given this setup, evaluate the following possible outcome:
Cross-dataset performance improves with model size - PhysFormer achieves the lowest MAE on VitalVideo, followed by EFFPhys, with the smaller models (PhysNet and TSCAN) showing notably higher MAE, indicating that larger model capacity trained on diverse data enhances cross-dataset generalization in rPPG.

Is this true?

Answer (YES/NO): NO